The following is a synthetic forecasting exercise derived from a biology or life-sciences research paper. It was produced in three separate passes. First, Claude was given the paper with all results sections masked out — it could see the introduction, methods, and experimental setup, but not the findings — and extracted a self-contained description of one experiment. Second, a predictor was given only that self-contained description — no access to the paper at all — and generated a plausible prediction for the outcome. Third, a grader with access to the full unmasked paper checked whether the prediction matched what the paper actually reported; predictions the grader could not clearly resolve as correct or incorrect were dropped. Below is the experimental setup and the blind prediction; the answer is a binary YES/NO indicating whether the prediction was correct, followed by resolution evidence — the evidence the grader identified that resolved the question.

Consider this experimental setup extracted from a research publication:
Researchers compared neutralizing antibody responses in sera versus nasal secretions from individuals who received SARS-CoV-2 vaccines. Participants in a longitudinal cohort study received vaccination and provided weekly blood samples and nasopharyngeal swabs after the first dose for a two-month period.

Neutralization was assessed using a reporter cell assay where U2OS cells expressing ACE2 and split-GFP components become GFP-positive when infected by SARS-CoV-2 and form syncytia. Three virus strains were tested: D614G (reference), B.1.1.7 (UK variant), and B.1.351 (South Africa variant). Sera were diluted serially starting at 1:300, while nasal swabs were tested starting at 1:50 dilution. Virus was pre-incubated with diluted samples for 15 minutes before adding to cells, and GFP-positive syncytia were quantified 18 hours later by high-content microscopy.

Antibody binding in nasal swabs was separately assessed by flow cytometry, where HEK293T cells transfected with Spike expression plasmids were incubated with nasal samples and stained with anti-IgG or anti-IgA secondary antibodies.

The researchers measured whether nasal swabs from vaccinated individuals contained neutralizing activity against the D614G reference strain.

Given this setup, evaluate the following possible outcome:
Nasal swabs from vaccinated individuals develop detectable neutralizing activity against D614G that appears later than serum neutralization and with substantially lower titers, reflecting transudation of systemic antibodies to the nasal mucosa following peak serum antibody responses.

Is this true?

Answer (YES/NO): NO